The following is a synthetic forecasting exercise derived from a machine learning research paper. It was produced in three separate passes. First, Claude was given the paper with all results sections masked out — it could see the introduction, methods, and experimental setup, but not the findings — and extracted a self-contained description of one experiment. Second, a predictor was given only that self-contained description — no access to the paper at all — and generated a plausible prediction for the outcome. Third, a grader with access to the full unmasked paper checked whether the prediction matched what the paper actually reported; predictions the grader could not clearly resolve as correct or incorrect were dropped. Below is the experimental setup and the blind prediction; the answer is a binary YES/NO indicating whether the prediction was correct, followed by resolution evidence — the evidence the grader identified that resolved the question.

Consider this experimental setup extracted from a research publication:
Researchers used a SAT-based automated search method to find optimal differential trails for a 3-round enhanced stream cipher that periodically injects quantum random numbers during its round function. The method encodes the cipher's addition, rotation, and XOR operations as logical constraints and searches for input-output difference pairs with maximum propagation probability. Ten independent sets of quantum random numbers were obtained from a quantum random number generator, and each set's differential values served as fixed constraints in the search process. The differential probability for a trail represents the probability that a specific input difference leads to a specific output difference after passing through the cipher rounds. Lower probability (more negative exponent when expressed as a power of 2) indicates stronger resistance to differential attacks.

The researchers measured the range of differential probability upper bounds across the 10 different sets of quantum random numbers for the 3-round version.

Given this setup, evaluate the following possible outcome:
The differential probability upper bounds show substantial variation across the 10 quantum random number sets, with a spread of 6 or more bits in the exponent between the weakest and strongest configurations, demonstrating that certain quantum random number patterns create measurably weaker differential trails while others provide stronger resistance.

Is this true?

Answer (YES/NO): YES